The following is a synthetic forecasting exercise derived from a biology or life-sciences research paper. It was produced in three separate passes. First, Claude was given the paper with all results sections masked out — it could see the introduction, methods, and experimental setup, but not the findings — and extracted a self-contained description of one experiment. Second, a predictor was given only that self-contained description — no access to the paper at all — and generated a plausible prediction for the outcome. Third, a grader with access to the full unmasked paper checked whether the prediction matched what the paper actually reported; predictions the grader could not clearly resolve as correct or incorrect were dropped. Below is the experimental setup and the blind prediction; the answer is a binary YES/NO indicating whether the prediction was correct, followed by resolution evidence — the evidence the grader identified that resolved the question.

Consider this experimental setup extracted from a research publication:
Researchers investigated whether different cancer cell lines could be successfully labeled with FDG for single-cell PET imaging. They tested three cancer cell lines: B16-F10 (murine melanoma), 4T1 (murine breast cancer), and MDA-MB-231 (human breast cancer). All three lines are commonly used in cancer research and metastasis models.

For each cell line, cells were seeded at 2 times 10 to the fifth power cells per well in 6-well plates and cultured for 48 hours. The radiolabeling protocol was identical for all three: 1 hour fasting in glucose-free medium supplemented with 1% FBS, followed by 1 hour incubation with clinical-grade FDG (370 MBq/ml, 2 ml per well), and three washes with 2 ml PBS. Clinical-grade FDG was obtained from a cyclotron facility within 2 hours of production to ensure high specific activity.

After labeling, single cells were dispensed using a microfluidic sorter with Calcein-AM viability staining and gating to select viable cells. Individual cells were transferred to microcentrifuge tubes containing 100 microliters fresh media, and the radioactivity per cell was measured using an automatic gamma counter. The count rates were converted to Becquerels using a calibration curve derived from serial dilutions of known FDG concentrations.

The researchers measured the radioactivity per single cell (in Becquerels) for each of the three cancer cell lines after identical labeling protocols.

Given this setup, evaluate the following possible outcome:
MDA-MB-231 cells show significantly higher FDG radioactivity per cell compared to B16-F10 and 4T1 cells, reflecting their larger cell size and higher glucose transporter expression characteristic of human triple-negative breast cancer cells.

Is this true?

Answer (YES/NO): NO